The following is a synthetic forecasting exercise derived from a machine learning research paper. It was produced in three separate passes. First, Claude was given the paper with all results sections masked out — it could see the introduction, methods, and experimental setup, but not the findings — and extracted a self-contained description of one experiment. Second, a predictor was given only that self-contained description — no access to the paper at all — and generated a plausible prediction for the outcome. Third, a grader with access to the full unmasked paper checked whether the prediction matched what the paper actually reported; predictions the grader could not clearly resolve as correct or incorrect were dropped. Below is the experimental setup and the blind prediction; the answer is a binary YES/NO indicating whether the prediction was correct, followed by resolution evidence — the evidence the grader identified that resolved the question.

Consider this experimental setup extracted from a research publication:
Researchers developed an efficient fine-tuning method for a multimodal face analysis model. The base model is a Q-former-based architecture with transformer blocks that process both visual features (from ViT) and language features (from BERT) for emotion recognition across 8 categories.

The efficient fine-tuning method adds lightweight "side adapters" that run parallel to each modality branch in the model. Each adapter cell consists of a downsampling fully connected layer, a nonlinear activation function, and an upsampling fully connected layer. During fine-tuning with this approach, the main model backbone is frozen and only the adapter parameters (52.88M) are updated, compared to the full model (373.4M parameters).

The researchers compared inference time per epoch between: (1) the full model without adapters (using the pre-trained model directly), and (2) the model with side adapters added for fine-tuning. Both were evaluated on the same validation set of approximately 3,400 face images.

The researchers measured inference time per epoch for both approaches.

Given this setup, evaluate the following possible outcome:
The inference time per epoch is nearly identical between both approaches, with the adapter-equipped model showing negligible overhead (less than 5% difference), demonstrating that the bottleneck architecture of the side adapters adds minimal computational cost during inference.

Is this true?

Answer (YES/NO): NO